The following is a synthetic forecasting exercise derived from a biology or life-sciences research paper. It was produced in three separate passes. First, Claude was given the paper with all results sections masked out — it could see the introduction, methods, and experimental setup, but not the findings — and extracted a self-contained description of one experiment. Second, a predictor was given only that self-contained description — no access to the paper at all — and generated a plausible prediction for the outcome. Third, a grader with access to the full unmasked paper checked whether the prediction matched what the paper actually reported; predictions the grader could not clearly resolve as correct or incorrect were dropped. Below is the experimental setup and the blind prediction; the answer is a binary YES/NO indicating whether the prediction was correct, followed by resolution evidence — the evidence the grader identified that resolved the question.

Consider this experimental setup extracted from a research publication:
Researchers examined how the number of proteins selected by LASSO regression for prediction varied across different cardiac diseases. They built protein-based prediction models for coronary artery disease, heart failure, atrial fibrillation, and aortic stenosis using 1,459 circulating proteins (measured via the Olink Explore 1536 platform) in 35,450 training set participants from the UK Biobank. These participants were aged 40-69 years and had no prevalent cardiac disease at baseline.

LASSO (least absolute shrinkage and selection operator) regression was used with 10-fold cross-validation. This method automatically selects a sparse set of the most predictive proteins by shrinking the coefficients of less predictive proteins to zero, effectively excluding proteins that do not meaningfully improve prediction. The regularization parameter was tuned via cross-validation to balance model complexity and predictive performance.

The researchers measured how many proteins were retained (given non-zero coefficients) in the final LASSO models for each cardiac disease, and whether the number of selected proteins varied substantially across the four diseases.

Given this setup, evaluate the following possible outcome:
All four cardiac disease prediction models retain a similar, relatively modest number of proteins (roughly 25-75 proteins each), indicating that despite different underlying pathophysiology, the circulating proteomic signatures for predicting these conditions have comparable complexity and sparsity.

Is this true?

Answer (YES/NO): NO